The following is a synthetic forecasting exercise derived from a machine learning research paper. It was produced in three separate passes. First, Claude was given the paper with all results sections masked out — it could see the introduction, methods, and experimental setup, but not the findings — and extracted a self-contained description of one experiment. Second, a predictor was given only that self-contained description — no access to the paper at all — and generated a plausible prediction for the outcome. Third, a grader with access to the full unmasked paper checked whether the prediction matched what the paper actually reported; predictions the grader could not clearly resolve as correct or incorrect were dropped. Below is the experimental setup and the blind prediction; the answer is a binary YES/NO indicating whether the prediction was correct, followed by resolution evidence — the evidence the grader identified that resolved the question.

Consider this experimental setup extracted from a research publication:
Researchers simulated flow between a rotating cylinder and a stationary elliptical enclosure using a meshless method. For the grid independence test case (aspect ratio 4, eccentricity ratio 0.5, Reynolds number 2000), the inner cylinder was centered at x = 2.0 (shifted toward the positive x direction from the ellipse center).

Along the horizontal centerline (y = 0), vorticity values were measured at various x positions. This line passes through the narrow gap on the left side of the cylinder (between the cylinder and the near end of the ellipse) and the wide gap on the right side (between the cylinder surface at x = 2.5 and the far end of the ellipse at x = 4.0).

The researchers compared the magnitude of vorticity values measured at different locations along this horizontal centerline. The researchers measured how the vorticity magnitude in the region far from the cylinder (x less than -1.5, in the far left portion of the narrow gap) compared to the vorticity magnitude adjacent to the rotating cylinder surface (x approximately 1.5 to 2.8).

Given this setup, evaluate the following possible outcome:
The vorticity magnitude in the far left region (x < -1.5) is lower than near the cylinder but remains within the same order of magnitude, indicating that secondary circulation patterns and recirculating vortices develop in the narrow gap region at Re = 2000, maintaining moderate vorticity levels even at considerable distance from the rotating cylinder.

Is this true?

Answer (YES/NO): NO